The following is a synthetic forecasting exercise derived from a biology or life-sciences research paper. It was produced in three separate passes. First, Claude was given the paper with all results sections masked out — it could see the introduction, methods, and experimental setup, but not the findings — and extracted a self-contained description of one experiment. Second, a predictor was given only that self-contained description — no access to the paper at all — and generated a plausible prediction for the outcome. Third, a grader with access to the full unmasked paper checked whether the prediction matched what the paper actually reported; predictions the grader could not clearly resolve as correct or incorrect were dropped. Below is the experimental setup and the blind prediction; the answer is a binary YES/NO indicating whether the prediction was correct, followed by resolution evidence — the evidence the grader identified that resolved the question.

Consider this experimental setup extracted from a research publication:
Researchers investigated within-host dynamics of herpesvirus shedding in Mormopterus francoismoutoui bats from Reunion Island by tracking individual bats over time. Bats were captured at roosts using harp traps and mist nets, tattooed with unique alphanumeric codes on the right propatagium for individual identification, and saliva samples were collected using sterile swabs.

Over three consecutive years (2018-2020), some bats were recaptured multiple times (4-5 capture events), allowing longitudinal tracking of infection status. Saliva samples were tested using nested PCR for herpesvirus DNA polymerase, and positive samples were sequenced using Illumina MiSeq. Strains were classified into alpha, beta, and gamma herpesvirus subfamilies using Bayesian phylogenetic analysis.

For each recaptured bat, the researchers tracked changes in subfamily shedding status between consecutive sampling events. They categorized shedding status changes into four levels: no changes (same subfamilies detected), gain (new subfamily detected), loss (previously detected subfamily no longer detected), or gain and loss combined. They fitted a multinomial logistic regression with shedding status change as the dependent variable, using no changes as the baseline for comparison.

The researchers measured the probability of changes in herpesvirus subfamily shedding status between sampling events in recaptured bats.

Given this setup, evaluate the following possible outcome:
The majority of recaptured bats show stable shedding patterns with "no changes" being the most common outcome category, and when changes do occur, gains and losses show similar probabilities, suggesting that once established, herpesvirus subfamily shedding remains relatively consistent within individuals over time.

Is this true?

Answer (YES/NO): NO